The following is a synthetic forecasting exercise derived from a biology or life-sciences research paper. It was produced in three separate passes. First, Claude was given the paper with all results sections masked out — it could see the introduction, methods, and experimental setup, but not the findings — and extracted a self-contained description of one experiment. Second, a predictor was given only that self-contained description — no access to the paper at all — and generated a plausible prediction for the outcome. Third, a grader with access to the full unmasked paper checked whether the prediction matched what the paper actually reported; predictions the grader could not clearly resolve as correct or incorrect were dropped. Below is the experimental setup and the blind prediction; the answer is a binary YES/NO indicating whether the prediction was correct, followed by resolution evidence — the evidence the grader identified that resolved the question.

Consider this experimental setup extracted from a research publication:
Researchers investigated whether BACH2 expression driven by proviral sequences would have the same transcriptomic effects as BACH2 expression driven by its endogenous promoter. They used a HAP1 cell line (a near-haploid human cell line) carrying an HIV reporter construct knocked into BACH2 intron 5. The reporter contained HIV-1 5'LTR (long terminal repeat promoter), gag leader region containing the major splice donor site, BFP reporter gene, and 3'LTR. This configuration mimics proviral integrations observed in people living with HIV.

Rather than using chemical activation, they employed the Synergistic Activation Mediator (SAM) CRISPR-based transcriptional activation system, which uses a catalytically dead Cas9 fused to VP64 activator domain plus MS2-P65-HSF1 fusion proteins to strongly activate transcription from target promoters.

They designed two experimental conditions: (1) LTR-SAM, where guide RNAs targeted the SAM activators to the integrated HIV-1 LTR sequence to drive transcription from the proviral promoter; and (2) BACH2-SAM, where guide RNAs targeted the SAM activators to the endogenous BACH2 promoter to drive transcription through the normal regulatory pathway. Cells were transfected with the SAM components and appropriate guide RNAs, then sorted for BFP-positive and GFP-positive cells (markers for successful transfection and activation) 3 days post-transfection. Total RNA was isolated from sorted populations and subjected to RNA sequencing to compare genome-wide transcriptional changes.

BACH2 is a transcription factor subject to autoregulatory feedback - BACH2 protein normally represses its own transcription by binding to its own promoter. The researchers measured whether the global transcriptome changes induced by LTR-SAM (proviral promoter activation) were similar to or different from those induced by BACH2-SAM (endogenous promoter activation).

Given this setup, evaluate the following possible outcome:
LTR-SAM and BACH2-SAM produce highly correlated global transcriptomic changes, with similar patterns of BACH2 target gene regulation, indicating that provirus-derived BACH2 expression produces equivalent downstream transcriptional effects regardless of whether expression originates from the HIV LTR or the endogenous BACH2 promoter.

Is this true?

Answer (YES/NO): YES